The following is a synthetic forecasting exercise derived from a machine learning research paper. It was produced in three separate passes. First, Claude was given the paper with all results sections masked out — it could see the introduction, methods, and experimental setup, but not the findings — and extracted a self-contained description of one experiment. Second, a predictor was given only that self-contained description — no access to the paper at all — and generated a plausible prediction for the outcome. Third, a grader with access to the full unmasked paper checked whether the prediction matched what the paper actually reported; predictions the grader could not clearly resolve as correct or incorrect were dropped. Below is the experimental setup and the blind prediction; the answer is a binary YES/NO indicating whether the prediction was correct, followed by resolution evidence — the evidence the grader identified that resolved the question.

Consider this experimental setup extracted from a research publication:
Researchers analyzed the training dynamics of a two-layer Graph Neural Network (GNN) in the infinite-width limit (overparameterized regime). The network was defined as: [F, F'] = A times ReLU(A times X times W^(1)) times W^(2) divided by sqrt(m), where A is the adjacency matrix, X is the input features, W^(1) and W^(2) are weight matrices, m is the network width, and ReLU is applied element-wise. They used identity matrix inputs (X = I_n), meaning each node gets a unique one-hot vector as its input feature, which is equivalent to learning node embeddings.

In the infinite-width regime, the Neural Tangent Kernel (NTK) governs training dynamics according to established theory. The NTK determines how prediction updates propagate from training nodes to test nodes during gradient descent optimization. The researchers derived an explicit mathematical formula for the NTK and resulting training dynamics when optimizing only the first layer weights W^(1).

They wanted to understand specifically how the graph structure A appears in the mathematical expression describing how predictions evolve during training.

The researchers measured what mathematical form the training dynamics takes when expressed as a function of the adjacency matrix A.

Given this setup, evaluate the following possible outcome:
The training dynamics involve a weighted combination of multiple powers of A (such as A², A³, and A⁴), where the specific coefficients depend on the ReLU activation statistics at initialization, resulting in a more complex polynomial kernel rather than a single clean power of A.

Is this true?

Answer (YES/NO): NO